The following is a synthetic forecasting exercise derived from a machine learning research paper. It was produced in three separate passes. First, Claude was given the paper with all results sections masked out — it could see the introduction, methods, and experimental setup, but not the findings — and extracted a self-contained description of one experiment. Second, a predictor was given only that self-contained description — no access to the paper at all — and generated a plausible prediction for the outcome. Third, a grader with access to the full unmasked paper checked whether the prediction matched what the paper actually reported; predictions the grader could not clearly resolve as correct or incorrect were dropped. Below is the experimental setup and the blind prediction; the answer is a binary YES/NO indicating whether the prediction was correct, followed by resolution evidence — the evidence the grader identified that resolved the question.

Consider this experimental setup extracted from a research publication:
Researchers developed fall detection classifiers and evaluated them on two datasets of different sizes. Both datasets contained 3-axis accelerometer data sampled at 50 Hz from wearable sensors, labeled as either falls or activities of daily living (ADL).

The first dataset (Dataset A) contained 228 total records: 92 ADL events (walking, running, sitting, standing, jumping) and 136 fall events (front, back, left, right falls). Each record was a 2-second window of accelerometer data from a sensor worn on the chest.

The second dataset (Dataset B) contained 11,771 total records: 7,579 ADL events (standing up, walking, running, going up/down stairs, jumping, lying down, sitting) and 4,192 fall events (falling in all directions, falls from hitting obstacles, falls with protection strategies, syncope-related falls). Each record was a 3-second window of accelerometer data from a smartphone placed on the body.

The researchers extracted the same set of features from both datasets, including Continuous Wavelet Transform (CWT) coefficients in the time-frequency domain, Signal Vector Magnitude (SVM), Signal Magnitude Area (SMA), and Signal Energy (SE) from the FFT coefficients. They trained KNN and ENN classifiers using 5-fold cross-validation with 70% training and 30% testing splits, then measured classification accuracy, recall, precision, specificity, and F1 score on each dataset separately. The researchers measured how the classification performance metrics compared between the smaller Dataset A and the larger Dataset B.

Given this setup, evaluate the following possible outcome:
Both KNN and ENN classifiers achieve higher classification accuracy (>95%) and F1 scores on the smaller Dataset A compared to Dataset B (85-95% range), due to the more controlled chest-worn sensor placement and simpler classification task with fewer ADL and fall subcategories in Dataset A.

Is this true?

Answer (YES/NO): NO